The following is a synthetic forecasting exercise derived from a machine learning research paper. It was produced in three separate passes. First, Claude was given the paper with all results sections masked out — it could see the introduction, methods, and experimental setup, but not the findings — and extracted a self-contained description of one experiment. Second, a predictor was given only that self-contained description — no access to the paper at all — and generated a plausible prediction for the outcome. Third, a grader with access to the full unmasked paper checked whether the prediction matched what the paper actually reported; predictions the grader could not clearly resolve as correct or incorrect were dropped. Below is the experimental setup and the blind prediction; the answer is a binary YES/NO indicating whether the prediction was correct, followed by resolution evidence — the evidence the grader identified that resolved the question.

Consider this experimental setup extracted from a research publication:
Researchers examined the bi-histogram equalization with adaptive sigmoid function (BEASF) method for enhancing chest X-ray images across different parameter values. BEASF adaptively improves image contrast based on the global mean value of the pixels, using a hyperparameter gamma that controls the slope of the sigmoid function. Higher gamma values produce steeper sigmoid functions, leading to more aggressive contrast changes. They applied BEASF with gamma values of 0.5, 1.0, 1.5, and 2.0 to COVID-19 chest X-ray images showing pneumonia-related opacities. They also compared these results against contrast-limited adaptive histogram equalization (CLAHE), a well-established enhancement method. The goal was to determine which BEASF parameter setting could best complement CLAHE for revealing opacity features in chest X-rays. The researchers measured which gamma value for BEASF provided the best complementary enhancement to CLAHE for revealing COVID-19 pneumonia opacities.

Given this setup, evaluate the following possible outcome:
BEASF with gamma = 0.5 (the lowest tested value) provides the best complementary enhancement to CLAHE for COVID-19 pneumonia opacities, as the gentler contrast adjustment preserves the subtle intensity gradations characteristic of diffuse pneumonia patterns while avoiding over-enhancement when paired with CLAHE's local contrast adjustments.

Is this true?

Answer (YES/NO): NO